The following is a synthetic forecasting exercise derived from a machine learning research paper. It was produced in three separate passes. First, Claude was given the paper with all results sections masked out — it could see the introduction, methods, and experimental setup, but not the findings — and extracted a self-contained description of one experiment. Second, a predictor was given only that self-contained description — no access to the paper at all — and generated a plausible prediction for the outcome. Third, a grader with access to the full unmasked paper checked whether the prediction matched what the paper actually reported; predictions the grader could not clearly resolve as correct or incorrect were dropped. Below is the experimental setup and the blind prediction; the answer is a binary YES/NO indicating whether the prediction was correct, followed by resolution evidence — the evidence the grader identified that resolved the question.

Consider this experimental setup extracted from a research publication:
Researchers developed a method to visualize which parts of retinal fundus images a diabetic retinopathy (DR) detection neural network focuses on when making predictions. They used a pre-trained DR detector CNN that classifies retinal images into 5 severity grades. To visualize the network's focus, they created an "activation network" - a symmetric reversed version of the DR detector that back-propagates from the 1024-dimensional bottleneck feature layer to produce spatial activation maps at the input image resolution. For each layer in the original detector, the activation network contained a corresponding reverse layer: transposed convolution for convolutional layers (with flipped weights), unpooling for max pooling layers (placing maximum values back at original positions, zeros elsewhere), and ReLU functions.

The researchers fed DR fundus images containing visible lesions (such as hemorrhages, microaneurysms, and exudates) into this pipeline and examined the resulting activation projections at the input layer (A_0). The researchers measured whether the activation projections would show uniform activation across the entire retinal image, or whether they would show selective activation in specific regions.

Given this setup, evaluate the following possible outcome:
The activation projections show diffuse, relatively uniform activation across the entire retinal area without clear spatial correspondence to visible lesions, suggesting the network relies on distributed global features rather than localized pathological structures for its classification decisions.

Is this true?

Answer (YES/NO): NO